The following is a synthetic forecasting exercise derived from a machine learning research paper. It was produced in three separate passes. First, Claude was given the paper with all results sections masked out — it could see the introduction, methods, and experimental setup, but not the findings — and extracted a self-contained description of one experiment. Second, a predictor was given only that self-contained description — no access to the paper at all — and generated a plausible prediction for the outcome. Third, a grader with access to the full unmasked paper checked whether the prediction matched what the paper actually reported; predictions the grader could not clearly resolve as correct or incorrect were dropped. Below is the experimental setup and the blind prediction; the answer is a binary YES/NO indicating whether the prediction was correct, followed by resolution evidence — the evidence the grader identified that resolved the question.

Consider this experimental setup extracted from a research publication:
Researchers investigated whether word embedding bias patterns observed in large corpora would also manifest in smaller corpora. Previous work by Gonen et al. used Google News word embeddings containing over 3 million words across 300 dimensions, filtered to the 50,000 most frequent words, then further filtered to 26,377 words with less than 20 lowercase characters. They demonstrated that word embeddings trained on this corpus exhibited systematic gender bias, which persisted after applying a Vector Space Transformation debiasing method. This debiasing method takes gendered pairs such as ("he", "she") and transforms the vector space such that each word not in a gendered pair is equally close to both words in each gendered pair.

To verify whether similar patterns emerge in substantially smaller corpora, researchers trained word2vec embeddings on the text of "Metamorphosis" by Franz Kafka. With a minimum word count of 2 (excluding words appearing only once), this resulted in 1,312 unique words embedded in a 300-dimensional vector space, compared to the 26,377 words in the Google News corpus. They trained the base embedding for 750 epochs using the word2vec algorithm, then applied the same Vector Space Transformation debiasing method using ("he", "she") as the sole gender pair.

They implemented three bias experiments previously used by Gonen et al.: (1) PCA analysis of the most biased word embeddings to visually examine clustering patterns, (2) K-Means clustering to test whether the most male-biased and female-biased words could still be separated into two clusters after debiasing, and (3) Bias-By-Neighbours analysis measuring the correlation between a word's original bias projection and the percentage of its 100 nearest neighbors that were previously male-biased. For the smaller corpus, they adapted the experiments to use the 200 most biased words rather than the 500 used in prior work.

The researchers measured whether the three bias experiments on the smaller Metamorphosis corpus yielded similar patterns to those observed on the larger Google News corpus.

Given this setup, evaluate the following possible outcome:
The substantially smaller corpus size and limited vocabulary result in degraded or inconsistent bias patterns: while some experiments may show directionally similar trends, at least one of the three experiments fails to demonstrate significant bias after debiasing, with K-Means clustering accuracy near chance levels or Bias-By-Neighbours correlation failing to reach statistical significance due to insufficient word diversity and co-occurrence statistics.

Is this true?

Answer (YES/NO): NO